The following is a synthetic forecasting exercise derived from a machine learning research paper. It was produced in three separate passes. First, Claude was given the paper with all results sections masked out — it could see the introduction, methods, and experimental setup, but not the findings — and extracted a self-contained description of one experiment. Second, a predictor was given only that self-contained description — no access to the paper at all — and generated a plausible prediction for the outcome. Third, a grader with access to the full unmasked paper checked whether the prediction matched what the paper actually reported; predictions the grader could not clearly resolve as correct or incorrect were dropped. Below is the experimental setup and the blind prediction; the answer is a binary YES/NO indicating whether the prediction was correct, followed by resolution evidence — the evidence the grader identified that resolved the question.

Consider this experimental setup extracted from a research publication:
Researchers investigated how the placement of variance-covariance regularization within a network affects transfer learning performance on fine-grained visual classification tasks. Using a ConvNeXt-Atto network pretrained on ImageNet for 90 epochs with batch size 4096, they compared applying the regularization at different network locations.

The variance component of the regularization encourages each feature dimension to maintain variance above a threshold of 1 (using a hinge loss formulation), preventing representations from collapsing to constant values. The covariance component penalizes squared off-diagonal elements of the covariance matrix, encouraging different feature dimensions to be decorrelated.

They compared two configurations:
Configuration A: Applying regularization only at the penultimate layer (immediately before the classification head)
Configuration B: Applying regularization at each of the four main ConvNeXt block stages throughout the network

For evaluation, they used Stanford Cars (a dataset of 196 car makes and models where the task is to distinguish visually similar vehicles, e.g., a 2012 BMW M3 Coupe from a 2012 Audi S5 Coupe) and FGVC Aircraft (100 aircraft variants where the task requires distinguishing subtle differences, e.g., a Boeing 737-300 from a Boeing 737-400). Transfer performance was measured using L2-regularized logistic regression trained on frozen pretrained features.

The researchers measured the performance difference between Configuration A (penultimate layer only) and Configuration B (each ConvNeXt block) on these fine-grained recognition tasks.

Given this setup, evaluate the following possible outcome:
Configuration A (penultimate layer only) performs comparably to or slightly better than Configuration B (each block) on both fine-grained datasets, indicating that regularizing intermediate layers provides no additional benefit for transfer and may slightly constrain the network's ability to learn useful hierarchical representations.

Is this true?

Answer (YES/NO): NO